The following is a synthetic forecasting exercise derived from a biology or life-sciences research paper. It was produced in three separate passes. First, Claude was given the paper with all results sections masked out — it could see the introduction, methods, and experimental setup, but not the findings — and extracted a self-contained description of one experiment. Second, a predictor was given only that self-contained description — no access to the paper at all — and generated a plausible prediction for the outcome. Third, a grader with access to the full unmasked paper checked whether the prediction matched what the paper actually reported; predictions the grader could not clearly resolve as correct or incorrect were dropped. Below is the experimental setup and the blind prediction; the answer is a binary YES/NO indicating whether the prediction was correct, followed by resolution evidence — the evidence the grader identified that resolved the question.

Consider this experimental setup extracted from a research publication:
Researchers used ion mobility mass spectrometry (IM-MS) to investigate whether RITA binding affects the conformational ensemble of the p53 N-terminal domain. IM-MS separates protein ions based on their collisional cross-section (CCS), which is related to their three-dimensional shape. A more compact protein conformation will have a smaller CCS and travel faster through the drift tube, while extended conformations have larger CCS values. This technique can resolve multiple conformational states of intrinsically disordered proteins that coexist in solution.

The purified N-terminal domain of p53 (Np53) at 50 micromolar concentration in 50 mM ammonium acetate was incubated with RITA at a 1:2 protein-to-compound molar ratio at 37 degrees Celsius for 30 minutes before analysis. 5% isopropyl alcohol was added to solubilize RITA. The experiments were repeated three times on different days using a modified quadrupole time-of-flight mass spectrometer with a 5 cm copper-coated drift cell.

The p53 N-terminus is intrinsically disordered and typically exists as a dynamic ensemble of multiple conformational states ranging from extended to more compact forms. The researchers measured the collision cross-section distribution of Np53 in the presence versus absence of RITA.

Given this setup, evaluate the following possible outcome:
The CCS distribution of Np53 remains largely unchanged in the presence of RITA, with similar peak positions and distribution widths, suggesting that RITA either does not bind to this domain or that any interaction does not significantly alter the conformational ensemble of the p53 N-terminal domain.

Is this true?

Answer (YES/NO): NO